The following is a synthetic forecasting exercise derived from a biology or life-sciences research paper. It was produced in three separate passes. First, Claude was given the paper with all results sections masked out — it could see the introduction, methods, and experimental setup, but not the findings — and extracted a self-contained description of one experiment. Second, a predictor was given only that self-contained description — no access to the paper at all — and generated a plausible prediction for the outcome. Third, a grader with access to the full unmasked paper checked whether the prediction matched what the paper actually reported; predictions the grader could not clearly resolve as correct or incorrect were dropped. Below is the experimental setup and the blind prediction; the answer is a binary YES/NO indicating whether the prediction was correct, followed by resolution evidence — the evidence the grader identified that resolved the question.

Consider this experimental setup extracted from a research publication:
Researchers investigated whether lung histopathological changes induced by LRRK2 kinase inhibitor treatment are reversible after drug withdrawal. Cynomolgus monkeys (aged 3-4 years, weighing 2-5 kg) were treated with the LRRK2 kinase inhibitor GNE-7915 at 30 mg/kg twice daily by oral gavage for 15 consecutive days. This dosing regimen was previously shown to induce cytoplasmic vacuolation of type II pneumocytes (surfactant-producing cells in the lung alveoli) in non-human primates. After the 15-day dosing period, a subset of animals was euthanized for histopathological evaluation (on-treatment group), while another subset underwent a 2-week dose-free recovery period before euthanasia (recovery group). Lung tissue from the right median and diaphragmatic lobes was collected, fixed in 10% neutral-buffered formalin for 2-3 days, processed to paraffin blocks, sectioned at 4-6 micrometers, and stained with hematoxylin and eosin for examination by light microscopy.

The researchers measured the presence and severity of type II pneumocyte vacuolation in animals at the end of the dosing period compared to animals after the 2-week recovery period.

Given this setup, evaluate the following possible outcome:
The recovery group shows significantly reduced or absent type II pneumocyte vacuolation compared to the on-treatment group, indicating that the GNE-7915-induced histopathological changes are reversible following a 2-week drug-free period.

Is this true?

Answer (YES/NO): YES